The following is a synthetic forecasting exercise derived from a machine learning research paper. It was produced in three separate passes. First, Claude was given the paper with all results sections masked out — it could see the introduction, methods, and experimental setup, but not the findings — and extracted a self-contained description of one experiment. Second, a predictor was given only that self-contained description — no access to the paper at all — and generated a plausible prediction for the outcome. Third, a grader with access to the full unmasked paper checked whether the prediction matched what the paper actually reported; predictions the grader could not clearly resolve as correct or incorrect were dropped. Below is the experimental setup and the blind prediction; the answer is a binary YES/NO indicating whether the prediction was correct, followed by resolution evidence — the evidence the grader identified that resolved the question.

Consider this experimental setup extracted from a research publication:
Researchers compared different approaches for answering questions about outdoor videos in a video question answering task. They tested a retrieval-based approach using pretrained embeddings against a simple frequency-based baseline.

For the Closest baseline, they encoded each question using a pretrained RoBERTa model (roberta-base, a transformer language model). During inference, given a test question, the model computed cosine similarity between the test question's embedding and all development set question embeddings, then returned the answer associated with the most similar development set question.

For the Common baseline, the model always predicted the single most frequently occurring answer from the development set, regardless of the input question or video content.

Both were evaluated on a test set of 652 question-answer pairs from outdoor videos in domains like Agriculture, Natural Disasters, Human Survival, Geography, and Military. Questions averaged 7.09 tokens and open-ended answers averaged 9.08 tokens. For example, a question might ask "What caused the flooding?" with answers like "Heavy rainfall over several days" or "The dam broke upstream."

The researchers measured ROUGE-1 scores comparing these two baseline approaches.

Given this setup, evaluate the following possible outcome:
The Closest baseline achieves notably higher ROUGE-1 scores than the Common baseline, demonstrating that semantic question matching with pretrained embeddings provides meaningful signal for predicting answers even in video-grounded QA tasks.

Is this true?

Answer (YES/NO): YES